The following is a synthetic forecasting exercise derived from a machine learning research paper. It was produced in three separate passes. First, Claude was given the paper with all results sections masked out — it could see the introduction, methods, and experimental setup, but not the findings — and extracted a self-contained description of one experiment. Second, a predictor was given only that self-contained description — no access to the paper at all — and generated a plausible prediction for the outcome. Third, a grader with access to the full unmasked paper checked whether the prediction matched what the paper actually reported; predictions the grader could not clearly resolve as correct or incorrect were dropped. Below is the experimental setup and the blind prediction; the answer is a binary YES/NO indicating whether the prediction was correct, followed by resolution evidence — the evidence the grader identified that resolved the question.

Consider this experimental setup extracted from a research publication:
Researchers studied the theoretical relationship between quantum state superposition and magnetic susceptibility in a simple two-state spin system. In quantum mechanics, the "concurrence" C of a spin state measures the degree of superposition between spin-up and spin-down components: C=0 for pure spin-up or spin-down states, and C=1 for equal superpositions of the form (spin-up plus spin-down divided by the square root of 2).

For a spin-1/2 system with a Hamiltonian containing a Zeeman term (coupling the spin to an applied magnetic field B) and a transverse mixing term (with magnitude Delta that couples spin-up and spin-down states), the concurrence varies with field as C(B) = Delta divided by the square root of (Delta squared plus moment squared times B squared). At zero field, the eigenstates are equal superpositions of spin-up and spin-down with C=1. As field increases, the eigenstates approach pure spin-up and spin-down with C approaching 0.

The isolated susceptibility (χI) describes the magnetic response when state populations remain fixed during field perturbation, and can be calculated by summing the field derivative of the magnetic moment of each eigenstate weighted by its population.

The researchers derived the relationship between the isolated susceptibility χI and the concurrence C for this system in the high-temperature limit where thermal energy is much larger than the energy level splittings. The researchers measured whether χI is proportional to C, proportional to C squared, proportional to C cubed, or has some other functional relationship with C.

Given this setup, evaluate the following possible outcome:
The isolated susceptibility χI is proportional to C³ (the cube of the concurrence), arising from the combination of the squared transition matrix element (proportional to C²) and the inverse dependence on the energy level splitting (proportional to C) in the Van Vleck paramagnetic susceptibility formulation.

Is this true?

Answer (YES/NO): NO